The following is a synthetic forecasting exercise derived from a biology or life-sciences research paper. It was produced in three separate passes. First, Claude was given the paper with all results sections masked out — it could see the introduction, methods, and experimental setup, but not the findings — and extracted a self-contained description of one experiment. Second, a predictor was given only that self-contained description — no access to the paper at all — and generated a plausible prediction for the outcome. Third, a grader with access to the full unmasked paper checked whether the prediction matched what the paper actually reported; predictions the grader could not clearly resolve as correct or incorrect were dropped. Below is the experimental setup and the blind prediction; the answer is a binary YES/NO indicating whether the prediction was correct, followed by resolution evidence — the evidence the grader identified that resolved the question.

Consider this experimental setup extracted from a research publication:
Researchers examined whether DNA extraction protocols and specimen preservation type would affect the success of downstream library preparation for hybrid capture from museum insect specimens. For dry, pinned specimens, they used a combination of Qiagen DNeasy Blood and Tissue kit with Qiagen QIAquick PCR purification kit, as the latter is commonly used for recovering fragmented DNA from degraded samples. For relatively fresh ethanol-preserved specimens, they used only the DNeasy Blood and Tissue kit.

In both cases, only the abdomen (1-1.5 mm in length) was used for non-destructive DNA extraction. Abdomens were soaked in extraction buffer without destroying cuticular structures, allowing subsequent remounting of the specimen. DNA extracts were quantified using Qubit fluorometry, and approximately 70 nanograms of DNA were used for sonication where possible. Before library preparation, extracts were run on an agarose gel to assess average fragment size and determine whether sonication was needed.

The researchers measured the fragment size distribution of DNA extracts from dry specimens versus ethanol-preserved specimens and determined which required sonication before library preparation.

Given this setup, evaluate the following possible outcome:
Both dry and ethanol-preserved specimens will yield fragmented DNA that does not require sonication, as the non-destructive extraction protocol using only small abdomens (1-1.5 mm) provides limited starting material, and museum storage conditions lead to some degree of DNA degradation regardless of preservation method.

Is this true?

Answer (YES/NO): NO